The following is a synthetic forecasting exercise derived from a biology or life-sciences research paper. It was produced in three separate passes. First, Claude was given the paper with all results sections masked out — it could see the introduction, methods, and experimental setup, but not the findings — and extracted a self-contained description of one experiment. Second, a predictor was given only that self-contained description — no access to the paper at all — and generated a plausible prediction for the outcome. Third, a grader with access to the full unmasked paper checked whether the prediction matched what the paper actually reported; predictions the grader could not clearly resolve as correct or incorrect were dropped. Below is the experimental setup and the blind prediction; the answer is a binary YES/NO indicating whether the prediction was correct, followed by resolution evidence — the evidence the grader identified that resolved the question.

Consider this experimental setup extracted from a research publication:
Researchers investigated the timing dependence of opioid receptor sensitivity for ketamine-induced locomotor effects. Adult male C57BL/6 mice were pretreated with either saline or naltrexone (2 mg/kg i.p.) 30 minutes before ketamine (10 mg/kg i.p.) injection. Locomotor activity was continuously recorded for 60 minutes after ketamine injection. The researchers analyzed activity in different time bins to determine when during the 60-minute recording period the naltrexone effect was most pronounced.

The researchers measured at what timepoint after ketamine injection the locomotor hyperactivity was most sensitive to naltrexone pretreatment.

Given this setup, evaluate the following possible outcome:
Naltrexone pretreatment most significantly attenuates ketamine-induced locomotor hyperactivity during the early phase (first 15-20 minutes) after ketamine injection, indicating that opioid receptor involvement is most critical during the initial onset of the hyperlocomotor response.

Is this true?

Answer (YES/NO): YES